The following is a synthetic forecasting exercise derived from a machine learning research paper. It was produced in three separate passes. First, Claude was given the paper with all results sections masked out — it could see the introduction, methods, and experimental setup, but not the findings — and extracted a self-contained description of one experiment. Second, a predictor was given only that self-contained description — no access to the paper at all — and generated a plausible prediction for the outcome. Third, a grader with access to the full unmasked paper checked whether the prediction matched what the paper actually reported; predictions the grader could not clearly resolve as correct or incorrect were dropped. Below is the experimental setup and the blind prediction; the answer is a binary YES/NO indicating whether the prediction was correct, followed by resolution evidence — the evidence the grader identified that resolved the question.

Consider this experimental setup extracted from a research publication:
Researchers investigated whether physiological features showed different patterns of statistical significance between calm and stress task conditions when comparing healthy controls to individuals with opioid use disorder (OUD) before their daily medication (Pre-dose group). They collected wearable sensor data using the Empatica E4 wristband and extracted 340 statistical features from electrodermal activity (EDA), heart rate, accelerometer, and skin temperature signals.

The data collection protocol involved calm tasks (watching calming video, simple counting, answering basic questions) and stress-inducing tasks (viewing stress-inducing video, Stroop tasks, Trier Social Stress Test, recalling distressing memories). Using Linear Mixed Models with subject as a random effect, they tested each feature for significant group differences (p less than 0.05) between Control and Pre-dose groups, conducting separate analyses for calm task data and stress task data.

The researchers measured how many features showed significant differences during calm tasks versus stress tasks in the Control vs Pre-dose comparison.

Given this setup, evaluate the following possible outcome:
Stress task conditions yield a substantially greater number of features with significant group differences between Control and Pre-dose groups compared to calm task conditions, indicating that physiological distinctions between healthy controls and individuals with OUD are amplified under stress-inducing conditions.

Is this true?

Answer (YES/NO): NO